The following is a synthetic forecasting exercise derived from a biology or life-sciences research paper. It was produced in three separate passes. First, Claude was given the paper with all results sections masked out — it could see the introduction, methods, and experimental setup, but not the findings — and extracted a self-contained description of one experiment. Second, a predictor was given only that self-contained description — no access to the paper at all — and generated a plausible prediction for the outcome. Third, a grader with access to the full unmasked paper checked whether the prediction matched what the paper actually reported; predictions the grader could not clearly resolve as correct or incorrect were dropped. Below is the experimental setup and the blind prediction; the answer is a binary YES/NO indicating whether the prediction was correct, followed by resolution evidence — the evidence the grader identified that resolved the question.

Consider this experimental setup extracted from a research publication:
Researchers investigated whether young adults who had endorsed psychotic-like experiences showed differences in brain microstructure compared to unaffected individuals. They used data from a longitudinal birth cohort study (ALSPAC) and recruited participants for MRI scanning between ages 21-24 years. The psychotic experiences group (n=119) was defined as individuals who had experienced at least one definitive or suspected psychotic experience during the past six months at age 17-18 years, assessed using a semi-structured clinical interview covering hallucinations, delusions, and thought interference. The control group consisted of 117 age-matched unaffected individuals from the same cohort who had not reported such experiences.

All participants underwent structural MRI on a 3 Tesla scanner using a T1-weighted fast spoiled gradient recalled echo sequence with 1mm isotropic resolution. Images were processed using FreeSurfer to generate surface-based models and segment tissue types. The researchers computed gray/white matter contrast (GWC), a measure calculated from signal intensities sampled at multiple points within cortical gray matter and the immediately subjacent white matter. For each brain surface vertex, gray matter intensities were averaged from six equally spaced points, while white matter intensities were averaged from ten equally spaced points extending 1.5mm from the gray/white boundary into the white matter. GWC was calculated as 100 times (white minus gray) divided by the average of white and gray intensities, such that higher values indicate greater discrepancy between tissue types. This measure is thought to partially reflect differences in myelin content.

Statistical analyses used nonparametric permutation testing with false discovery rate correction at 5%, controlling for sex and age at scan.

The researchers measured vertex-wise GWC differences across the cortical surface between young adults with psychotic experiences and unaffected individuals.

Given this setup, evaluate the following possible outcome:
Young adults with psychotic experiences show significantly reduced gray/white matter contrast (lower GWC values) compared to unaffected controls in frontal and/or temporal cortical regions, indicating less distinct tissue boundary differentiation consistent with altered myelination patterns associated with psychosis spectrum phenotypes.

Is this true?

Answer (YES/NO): NO